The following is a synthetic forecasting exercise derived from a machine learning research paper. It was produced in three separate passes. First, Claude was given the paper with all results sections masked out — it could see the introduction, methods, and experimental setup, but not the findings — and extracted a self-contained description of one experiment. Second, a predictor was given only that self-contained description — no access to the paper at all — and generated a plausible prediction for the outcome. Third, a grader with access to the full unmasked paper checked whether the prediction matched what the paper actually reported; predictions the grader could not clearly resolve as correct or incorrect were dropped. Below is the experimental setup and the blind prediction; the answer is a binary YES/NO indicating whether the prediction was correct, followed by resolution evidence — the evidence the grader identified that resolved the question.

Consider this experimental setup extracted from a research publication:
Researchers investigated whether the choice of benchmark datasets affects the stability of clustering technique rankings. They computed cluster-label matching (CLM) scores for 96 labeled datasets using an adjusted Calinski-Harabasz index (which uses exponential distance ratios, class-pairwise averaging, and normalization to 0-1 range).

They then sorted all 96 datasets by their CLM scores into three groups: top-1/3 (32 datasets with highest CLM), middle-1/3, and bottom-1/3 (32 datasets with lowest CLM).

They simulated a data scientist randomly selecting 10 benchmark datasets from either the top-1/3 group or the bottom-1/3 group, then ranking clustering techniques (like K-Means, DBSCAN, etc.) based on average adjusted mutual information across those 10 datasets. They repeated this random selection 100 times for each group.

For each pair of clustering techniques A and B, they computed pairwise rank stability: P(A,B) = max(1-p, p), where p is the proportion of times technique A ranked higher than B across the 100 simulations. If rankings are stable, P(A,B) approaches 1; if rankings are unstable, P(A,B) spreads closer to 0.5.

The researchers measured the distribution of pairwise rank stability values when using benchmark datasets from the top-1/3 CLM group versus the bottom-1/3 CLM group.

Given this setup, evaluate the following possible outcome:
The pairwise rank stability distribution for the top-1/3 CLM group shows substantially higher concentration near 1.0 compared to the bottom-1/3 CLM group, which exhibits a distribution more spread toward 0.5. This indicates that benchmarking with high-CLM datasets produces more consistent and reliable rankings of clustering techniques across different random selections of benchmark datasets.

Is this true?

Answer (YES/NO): YES